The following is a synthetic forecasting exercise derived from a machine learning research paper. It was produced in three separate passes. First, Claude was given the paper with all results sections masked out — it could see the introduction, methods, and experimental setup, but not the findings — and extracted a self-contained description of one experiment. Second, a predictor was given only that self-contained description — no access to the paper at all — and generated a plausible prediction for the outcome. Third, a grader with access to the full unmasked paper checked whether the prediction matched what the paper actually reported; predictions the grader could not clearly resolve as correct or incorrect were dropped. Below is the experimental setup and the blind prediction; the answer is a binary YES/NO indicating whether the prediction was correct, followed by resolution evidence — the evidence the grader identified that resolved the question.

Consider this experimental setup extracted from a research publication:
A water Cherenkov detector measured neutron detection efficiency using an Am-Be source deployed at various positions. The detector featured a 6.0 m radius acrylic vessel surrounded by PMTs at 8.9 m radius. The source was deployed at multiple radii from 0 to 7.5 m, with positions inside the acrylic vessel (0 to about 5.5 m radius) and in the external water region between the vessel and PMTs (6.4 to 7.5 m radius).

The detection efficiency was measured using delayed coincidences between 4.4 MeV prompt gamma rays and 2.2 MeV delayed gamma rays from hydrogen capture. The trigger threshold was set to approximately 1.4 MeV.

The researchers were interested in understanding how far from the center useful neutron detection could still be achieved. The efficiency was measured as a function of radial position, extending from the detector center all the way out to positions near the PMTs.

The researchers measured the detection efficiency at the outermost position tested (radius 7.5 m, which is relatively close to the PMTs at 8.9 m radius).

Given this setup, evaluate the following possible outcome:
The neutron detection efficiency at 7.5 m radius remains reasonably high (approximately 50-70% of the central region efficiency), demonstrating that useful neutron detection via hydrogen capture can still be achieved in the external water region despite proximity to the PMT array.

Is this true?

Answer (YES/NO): YES